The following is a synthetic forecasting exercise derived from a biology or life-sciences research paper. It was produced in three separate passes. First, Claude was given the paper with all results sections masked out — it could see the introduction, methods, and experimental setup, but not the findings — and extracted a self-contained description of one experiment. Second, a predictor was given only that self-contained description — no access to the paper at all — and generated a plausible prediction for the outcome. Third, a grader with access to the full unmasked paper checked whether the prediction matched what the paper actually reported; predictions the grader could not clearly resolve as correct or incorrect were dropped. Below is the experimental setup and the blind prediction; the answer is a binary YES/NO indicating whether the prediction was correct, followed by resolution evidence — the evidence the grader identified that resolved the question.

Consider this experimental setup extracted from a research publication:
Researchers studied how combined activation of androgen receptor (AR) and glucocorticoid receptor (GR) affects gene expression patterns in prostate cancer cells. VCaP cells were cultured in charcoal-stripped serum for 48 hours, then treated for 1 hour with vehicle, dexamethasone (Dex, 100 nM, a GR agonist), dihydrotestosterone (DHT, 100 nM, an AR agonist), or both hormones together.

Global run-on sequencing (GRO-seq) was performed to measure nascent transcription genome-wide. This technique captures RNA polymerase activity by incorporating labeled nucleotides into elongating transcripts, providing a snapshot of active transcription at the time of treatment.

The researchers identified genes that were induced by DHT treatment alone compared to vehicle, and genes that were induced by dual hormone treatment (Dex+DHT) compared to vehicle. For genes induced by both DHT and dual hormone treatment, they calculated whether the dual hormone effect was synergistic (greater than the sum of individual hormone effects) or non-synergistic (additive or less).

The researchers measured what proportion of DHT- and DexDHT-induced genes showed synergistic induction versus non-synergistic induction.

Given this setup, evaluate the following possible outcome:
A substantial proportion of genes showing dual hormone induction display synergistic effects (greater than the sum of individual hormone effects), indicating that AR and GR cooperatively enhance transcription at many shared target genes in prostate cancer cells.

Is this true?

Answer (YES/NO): YES